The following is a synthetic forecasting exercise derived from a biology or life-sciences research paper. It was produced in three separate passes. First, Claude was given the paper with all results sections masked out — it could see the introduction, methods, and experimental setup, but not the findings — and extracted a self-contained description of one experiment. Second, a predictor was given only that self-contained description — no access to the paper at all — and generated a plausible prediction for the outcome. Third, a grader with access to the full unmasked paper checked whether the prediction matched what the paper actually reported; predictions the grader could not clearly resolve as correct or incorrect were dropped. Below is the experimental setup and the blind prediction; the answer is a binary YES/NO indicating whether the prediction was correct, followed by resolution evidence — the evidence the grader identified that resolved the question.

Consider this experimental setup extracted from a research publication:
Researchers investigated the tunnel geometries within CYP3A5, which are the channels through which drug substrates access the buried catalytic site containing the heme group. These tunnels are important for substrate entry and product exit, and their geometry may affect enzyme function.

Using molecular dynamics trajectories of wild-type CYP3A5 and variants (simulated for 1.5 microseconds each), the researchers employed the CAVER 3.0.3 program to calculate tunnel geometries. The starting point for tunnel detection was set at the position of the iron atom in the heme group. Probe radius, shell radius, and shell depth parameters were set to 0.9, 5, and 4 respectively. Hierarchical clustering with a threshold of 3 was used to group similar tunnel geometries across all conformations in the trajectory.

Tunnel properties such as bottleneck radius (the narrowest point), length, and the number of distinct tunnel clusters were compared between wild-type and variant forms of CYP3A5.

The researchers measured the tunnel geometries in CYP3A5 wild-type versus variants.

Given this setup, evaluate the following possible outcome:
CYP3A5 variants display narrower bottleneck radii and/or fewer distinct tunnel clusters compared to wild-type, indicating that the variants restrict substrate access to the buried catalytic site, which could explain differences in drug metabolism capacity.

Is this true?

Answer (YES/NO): NO